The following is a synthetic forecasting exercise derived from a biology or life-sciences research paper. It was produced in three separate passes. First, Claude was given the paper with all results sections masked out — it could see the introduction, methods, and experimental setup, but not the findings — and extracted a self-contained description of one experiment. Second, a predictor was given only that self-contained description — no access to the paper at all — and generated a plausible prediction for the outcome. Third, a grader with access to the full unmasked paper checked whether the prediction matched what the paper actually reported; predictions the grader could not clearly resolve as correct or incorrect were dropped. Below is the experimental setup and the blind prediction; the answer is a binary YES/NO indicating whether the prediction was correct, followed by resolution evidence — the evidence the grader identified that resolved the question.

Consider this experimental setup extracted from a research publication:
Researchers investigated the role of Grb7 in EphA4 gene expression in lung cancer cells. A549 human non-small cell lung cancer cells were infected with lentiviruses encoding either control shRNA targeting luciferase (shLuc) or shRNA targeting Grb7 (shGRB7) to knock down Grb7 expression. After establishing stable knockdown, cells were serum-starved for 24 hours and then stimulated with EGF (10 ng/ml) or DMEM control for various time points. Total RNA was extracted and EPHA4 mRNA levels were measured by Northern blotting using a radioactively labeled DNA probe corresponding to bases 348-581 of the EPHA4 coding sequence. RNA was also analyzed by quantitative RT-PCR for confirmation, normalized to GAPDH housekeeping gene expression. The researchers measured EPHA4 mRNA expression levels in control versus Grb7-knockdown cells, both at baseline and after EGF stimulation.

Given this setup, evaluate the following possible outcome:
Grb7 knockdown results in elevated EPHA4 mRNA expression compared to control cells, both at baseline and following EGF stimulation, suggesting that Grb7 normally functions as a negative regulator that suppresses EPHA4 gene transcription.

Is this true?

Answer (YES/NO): NO